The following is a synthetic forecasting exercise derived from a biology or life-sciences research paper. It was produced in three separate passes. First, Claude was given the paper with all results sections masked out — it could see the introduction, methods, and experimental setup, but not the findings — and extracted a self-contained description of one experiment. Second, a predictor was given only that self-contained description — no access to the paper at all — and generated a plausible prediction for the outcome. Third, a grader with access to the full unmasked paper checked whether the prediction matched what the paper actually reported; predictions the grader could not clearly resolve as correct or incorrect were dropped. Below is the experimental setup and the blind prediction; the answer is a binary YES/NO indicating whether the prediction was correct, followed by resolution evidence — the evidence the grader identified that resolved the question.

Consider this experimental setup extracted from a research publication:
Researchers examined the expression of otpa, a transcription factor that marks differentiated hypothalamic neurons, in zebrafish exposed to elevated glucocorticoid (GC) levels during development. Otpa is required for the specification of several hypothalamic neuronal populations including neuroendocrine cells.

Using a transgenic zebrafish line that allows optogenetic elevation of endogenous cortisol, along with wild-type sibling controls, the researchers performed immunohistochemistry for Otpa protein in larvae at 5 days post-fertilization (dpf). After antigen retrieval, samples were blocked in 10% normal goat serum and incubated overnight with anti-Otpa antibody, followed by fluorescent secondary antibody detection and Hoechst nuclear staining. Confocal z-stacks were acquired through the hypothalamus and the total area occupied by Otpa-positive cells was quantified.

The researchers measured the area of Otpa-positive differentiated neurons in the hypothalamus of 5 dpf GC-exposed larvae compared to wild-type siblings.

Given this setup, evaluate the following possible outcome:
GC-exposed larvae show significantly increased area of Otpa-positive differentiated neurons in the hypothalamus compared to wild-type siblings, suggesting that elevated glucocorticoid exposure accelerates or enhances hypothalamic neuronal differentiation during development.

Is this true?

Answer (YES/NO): YES